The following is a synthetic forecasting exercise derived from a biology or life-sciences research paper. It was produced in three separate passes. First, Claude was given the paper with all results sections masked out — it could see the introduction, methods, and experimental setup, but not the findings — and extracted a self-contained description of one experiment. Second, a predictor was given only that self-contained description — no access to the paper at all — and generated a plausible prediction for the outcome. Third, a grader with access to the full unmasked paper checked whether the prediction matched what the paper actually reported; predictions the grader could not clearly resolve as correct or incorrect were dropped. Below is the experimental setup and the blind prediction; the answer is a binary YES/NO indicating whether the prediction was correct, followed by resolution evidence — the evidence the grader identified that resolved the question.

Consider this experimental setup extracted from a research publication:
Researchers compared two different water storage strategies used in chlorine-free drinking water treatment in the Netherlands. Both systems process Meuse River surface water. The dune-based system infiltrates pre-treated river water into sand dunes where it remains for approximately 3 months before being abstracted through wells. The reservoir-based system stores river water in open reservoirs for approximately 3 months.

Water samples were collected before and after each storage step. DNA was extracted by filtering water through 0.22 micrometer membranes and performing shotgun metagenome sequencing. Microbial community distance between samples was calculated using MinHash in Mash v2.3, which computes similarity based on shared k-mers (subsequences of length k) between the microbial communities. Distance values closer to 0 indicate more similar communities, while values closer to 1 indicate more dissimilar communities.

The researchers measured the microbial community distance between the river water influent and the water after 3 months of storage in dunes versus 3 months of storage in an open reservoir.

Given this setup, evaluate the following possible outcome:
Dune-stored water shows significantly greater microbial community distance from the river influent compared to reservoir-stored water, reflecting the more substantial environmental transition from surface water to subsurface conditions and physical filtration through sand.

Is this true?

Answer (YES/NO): YES